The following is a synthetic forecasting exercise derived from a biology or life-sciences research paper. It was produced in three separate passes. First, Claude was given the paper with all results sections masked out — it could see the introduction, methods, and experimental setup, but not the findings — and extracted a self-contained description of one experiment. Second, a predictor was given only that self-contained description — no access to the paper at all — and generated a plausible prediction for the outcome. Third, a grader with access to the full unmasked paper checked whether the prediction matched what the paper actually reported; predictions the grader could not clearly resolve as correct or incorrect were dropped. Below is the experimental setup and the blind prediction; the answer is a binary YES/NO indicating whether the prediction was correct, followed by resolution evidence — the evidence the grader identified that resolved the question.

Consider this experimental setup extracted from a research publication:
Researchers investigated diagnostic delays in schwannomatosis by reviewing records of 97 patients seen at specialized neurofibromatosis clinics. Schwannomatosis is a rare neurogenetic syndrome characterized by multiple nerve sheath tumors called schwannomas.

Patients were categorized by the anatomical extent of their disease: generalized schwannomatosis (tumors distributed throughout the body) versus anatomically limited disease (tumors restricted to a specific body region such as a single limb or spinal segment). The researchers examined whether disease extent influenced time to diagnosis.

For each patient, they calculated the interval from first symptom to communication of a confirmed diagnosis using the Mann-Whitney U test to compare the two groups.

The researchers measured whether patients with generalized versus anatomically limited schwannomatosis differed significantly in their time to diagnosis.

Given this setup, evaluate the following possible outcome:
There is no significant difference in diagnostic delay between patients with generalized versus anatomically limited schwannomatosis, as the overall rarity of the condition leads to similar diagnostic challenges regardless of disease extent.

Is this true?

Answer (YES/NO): YES